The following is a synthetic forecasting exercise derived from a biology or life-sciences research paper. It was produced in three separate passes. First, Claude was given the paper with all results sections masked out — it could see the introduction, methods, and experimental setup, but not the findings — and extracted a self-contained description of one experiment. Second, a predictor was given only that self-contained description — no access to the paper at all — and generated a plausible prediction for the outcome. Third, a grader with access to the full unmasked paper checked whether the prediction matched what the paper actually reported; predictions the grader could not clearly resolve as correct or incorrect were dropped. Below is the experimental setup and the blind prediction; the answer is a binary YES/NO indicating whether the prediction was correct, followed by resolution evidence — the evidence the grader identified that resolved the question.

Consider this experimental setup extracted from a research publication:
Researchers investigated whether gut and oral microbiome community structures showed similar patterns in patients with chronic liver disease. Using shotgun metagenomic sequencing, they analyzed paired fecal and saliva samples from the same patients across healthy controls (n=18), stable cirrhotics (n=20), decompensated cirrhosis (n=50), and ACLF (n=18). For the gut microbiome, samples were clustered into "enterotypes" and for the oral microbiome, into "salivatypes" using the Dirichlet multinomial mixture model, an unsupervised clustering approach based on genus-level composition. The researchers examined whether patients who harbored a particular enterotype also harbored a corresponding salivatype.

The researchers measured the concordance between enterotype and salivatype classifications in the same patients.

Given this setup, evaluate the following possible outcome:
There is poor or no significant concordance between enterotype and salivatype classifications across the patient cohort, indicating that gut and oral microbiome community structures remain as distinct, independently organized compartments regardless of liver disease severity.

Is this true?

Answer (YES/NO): NO